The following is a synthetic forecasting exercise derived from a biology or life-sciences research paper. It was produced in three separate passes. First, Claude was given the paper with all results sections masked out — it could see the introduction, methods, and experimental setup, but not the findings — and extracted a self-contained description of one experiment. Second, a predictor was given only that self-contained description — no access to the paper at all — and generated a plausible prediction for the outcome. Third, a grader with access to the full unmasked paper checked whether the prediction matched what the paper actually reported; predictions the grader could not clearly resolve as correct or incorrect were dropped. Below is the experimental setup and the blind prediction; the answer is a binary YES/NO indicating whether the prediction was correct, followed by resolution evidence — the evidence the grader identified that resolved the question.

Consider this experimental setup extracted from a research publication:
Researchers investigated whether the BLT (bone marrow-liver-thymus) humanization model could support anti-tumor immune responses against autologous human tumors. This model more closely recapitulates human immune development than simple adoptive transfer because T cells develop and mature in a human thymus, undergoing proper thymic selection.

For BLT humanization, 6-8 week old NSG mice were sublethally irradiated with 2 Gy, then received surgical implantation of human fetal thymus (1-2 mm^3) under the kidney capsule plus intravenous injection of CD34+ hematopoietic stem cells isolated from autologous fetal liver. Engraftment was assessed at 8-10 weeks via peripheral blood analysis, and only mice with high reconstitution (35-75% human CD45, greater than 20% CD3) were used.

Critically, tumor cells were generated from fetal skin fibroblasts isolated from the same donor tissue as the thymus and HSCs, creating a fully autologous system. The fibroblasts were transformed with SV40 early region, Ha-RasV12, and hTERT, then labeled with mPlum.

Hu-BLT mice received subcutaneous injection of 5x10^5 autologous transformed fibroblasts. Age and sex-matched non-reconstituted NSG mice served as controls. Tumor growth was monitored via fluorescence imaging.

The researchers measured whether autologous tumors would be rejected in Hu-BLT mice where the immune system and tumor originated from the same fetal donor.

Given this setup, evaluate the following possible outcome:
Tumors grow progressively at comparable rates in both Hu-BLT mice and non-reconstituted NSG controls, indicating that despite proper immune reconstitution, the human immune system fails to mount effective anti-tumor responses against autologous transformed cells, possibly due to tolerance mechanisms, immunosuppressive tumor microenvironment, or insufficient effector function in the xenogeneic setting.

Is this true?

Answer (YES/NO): NO